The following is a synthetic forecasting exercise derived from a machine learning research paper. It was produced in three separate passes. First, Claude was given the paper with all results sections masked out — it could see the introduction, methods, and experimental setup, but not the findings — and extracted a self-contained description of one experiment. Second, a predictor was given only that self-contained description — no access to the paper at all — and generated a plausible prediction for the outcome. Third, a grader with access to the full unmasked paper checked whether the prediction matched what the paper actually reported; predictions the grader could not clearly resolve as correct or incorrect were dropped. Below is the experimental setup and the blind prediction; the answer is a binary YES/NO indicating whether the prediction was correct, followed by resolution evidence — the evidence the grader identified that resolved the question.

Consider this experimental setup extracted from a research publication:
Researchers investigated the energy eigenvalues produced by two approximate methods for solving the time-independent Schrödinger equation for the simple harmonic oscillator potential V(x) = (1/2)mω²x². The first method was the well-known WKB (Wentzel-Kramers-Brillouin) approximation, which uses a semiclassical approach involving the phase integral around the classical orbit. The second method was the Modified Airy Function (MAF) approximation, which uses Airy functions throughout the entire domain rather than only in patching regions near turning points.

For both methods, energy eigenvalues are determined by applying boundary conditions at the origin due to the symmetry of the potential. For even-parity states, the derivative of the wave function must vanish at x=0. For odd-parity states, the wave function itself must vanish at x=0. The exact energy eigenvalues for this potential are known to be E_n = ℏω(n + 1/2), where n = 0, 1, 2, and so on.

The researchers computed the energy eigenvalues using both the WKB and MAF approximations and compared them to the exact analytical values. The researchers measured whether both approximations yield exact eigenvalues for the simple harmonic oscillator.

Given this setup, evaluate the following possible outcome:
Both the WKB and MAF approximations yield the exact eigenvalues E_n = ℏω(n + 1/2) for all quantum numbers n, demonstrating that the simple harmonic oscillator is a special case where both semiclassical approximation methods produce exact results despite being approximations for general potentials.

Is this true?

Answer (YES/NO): NO